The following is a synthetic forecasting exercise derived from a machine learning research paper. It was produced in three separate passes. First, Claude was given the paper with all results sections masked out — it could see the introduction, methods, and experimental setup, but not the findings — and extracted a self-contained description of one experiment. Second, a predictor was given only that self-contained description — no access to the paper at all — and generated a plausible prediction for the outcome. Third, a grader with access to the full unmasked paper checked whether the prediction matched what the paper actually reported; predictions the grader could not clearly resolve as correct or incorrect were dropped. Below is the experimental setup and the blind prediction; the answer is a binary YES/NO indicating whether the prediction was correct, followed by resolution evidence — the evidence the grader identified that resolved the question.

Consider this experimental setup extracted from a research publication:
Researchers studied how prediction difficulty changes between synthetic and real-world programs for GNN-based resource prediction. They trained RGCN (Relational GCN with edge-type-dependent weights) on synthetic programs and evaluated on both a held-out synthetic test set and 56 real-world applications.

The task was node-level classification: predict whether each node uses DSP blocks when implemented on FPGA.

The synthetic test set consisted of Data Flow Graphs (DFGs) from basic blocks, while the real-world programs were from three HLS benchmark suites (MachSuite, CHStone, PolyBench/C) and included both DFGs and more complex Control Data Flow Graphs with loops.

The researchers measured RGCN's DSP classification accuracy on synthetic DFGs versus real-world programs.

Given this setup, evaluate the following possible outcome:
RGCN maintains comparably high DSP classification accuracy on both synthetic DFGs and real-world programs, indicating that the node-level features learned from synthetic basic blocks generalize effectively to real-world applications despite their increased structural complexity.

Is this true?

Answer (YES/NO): YES